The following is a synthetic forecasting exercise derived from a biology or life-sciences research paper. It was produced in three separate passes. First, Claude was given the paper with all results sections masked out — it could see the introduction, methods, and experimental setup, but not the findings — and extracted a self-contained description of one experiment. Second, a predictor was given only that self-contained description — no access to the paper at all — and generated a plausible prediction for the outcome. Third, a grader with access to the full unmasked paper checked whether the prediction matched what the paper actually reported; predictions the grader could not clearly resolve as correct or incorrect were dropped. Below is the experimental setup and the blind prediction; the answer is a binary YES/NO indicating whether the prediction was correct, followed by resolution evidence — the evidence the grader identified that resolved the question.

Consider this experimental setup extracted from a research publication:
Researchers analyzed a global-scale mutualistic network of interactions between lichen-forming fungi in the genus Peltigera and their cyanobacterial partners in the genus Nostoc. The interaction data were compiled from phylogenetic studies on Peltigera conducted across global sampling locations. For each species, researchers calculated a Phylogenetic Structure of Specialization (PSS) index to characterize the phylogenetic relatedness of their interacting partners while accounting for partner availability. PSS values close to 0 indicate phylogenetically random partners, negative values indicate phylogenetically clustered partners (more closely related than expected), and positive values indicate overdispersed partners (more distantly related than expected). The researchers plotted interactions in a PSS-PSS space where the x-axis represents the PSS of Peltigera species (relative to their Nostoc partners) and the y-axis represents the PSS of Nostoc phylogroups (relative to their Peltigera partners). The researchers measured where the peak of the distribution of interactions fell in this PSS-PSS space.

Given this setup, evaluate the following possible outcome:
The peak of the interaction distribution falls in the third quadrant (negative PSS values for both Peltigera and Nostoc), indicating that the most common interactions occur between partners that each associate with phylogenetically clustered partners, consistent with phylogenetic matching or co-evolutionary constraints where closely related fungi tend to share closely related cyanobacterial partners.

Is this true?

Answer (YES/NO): NO